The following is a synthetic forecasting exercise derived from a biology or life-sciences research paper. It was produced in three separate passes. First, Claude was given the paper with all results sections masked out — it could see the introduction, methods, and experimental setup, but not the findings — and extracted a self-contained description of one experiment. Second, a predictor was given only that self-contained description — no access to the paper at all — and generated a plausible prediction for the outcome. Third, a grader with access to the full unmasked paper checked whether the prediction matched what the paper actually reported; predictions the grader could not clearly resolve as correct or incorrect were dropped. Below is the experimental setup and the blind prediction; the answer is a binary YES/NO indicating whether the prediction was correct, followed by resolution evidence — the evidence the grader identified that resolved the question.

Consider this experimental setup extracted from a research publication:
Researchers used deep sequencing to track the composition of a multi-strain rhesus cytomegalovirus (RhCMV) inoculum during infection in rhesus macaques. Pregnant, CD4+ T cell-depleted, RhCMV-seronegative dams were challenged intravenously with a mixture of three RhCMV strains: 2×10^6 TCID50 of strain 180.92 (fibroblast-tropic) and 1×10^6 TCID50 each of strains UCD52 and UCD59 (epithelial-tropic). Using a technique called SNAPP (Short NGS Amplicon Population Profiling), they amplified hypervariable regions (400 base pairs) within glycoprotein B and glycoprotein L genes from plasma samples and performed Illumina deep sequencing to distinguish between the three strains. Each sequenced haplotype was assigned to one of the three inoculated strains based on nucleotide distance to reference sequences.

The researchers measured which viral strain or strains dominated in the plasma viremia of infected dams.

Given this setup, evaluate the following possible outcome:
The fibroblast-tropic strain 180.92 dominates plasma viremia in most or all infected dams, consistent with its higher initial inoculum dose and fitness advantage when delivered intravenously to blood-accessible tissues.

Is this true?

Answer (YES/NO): NO